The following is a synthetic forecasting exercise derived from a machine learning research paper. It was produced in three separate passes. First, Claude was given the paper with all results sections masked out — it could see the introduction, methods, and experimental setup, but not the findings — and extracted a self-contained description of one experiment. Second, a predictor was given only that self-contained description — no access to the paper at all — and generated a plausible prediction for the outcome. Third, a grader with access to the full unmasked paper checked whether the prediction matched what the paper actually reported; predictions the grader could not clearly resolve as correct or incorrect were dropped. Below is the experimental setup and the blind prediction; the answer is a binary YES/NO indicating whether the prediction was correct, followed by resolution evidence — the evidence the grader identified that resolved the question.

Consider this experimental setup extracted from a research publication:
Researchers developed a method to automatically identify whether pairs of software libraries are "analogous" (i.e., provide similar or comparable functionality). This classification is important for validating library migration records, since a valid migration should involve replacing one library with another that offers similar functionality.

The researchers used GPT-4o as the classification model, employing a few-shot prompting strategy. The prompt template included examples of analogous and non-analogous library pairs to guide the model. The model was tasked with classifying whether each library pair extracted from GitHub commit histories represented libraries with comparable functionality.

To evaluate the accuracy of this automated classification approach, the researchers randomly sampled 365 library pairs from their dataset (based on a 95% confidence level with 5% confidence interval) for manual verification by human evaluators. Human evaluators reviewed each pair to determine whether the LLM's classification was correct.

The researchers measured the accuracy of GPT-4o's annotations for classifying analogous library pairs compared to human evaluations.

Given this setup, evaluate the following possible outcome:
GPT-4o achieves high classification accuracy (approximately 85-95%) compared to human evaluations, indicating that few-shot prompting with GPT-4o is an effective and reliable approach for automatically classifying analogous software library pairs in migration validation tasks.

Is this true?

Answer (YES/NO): NO